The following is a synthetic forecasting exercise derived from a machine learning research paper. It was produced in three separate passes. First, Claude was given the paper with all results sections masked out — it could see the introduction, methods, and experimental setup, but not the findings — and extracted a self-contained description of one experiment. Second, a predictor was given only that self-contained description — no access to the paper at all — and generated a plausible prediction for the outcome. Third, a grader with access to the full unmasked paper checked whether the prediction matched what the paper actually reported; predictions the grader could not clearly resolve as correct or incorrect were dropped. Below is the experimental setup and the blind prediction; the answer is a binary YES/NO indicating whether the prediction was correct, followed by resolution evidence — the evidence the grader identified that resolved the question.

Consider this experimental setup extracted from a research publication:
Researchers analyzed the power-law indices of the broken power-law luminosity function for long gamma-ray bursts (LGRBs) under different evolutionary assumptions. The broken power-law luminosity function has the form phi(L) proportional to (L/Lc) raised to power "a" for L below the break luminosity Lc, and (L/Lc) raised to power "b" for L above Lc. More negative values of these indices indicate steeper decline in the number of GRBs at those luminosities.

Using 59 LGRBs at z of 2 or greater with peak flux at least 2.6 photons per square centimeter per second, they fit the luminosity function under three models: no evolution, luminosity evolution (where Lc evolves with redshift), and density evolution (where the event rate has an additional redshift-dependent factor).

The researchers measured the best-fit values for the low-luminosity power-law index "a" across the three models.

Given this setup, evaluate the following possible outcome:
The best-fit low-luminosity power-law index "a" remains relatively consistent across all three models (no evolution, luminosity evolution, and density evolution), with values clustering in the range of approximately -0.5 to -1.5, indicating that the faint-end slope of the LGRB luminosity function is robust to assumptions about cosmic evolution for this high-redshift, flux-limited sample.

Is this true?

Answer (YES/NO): NO